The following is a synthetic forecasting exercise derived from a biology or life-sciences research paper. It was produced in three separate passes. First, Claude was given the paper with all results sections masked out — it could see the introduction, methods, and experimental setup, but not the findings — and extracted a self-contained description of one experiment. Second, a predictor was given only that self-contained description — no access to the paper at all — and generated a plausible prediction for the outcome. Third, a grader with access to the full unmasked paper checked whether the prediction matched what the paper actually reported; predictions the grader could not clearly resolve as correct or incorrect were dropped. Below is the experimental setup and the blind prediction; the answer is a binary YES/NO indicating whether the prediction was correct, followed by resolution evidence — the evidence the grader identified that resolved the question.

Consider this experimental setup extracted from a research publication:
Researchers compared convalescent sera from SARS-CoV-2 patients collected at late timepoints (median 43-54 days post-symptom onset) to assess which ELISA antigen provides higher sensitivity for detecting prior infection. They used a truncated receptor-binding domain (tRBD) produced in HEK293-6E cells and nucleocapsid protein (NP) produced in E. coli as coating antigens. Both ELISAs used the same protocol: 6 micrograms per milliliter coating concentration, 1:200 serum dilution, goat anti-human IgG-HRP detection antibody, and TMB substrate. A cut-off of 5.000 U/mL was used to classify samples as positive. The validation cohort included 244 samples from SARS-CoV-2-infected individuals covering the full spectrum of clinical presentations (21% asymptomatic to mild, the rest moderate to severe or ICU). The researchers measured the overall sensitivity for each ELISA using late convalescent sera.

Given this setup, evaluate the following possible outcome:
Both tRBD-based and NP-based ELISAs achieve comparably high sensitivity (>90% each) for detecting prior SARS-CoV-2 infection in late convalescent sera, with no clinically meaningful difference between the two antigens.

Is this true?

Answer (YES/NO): NO